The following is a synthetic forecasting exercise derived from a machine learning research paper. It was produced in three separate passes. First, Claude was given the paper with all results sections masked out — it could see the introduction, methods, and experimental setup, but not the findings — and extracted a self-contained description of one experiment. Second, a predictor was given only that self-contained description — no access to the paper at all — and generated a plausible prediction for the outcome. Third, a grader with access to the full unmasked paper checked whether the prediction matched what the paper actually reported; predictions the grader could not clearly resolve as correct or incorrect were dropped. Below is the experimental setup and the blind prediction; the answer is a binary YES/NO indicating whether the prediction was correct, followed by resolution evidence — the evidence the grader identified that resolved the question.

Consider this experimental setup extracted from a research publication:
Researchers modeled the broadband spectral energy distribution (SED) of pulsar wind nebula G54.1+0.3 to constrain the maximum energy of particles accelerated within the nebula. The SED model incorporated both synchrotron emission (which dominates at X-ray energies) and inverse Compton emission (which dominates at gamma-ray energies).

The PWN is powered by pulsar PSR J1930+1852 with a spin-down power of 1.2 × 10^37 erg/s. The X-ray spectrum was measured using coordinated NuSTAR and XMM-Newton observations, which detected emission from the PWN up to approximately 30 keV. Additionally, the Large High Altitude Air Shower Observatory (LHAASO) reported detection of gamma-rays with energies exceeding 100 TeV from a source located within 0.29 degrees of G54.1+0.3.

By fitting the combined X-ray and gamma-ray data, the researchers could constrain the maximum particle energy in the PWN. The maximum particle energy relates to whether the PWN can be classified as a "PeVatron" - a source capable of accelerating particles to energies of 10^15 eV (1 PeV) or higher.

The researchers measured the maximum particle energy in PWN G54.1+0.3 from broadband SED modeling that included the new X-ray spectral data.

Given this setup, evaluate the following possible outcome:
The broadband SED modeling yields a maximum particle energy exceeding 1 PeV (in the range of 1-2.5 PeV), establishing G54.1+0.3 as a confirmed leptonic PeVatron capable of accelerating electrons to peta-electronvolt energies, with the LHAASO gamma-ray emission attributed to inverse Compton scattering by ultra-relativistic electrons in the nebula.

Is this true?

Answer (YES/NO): NO